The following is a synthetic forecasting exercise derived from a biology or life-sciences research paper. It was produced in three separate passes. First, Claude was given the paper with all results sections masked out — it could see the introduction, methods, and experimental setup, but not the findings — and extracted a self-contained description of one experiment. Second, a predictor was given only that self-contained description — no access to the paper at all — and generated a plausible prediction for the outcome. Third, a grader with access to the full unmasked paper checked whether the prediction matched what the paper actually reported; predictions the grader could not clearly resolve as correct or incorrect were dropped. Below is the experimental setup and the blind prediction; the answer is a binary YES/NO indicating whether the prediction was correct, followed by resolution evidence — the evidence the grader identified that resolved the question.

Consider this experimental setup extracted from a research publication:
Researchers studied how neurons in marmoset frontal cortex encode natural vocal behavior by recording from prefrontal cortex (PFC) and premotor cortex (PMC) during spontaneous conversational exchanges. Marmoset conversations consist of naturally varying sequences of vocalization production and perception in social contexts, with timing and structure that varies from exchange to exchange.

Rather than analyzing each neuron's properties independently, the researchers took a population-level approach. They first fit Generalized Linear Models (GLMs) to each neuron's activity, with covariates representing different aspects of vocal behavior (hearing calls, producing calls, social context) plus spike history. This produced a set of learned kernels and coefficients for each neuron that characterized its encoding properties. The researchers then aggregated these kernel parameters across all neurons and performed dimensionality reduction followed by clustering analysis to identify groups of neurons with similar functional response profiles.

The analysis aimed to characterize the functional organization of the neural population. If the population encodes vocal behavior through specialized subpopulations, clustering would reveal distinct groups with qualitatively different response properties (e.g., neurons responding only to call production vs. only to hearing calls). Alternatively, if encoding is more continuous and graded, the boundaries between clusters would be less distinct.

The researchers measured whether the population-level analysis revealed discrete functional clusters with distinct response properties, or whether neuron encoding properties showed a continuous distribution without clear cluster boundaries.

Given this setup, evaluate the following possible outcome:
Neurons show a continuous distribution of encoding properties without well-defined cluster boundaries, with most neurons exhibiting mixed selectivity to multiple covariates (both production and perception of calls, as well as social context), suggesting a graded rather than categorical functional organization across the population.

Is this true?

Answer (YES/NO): NO